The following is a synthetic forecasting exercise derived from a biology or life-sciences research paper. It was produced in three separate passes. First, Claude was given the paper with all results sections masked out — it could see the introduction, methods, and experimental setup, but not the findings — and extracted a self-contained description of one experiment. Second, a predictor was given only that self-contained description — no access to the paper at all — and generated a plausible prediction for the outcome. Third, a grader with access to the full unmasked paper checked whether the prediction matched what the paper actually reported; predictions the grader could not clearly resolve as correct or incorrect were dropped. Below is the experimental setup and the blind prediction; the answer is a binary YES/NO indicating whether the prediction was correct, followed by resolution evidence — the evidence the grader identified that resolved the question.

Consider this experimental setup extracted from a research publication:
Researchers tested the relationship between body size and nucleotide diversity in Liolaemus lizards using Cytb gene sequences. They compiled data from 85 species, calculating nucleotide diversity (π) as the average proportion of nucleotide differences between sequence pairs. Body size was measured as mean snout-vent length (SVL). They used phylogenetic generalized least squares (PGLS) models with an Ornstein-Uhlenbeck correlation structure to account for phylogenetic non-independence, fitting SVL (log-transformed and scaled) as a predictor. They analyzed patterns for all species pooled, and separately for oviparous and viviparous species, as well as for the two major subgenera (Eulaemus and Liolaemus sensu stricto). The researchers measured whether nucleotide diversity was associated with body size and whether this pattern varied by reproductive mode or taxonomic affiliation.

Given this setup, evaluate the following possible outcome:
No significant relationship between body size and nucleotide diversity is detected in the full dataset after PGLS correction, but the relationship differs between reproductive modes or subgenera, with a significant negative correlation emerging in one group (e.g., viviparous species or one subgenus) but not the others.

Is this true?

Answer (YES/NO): NO